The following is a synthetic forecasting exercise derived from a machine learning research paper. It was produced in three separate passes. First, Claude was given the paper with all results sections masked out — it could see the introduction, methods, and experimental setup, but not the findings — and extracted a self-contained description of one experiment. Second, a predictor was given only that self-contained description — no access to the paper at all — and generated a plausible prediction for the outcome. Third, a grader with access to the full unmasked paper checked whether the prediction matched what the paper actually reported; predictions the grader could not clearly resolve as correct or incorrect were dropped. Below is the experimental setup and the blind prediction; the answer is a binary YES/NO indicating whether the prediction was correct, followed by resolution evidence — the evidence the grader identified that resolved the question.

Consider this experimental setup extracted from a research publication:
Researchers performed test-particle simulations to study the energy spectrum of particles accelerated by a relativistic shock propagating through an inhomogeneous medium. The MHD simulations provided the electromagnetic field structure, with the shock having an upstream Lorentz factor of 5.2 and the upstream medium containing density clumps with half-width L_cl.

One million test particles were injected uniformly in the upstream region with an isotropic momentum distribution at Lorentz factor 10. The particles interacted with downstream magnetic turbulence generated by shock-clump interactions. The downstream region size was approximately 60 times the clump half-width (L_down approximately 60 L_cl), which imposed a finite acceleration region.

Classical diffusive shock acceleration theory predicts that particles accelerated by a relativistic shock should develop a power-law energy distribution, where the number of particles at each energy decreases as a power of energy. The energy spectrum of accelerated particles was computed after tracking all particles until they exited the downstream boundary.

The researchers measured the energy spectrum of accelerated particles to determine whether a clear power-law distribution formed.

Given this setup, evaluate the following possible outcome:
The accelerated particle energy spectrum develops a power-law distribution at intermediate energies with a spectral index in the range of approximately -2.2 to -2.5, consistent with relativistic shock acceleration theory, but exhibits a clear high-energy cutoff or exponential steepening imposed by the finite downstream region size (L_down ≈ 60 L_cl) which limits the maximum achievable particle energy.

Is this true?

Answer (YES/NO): NO